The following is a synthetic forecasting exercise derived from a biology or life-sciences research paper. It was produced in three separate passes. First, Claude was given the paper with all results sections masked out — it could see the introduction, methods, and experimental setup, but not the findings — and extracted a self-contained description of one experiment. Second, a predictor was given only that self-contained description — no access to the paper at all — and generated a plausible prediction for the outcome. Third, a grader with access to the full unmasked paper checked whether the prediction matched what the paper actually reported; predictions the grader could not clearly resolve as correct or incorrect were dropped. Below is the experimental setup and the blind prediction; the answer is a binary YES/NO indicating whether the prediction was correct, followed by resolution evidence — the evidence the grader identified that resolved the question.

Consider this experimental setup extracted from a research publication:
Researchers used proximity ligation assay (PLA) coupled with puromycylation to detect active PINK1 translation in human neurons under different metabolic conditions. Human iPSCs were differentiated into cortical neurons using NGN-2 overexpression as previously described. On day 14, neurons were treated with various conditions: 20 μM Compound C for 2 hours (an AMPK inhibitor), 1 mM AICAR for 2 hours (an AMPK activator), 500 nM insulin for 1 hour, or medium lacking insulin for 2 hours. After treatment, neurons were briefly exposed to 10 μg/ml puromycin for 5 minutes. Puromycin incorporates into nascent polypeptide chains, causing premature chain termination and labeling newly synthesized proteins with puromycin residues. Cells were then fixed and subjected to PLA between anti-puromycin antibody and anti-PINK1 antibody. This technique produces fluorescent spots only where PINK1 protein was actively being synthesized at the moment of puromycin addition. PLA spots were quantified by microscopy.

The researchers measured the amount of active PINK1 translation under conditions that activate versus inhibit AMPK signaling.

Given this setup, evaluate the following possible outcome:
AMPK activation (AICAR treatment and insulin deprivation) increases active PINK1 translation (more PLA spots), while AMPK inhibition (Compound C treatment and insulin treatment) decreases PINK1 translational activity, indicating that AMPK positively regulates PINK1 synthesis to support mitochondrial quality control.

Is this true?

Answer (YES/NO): NO